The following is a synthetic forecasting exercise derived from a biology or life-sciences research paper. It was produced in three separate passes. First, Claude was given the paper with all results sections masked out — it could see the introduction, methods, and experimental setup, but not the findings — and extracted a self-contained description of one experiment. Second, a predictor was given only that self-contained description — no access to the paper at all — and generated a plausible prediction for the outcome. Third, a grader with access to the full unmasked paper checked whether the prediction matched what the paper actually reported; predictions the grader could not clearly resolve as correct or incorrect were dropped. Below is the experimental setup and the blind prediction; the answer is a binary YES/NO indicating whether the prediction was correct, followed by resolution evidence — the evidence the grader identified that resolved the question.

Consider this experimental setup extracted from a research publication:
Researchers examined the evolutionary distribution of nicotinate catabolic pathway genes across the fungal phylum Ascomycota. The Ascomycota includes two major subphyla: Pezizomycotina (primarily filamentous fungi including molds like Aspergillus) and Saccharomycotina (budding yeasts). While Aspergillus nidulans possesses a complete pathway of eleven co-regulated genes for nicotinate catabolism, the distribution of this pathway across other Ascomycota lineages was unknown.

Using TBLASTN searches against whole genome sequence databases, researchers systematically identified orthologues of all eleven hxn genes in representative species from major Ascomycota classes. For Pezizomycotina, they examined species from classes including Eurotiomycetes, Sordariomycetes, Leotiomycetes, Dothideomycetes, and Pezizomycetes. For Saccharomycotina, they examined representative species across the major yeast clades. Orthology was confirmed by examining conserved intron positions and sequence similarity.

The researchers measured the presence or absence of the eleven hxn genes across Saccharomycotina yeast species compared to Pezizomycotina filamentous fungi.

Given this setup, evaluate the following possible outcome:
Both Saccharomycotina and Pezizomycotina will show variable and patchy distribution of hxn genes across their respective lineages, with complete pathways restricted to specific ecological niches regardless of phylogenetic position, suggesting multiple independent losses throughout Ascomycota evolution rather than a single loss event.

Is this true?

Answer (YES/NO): NO